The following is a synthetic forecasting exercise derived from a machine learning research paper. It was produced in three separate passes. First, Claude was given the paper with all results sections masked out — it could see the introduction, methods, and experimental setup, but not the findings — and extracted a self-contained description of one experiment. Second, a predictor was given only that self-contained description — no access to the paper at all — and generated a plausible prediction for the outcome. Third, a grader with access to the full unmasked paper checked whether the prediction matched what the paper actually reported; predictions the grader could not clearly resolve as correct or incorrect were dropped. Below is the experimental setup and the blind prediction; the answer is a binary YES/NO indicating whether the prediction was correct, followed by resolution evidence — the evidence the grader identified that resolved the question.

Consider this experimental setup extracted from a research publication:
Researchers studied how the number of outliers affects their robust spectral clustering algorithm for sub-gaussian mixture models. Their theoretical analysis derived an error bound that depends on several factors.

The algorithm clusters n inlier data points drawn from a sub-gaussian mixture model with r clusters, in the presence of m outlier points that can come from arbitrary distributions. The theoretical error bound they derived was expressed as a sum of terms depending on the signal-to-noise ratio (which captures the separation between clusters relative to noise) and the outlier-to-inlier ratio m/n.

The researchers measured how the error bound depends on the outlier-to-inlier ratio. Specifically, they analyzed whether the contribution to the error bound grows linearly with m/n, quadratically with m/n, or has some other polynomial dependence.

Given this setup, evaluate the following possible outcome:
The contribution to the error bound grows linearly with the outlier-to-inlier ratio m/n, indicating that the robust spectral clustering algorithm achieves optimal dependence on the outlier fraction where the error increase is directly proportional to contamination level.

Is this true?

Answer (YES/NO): YES